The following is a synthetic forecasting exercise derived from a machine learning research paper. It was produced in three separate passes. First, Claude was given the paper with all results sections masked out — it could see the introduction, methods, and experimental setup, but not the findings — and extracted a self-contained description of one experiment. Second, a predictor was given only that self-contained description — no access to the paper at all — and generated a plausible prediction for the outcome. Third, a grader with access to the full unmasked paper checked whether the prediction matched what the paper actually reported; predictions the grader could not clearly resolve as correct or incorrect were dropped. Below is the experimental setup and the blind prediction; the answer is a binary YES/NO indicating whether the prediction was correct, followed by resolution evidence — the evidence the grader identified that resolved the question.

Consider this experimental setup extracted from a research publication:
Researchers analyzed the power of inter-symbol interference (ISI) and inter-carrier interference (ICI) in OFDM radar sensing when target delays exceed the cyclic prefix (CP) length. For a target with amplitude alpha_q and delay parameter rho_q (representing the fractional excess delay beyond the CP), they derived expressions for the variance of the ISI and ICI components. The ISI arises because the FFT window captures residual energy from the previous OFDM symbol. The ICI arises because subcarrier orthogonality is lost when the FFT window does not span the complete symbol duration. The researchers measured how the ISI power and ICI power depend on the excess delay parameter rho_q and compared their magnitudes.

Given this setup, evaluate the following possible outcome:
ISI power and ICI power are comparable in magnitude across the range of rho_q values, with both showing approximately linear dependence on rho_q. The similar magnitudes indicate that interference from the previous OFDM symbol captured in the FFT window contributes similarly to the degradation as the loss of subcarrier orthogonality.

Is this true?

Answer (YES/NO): NO